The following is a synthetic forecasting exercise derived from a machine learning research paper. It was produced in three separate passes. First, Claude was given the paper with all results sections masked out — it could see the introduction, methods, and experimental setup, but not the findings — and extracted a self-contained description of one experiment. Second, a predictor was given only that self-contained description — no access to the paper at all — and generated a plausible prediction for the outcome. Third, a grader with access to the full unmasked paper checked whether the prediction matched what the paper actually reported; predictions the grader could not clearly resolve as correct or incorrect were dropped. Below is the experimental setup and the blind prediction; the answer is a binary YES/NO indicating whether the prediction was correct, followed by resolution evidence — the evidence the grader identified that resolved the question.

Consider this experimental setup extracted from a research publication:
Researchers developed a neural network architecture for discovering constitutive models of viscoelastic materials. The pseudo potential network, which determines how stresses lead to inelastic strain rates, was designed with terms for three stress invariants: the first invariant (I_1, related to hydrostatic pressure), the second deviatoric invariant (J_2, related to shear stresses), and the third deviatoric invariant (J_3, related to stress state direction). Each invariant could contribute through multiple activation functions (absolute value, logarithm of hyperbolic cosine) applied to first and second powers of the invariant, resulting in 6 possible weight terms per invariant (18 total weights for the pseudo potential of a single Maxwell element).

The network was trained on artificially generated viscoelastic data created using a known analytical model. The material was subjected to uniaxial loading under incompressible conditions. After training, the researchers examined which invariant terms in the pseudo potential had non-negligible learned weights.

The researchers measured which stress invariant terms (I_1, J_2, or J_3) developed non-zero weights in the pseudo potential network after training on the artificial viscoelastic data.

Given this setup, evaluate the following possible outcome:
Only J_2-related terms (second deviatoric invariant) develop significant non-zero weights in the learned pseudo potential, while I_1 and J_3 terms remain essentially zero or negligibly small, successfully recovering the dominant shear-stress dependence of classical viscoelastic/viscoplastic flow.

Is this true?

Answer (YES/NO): YES